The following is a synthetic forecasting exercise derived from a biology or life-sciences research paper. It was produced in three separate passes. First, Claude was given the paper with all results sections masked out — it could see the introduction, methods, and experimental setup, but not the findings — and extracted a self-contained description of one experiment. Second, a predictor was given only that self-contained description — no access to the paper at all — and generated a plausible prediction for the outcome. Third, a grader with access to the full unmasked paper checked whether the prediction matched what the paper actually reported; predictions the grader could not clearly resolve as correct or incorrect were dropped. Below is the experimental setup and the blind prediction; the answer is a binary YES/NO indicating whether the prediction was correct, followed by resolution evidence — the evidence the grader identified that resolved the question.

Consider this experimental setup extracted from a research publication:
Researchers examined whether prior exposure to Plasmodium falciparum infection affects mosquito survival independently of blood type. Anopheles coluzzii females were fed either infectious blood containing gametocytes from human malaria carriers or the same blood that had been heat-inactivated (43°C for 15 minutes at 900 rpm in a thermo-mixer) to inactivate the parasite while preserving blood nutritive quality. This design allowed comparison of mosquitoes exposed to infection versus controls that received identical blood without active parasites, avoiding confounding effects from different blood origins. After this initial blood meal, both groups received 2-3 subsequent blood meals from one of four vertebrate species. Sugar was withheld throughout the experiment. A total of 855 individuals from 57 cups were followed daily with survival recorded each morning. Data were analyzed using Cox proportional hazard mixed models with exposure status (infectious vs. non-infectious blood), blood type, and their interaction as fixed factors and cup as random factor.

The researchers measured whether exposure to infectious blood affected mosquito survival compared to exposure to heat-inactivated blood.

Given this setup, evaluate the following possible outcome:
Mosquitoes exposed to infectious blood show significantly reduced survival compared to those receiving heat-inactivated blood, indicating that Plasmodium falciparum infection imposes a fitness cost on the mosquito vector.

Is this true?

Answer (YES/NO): NO